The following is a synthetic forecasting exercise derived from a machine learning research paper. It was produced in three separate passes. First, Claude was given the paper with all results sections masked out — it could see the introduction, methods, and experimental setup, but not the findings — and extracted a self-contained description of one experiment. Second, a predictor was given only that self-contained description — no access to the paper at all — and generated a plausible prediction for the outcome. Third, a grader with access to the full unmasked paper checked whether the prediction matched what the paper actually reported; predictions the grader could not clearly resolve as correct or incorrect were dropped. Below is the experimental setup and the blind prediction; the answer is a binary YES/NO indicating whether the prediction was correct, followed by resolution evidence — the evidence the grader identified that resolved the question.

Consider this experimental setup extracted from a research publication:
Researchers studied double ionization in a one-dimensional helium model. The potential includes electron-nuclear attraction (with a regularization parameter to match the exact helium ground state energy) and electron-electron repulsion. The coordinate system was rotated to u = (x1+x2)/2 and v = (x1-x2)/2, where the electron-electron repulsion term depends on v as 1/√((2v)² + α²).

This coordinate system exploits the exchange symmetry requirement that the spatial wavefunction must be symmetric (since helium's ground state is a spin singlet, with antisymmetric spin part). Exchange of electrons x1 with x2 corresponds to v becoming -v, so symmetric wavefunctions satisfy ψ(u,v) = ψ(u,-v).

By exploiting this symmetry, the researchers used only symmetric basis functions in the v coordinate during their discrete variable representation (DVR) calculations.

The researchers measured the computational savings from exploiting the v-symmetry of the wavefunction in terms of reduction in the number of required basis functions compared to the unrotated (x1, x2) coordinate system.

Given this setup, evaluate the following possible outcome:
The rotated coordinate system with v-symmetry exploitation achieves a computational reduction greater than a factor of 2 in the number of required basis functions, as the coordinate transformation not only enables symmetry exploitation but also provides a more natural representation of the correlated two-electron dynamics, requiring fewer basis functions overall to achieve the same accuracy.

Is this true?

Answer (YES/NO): NO